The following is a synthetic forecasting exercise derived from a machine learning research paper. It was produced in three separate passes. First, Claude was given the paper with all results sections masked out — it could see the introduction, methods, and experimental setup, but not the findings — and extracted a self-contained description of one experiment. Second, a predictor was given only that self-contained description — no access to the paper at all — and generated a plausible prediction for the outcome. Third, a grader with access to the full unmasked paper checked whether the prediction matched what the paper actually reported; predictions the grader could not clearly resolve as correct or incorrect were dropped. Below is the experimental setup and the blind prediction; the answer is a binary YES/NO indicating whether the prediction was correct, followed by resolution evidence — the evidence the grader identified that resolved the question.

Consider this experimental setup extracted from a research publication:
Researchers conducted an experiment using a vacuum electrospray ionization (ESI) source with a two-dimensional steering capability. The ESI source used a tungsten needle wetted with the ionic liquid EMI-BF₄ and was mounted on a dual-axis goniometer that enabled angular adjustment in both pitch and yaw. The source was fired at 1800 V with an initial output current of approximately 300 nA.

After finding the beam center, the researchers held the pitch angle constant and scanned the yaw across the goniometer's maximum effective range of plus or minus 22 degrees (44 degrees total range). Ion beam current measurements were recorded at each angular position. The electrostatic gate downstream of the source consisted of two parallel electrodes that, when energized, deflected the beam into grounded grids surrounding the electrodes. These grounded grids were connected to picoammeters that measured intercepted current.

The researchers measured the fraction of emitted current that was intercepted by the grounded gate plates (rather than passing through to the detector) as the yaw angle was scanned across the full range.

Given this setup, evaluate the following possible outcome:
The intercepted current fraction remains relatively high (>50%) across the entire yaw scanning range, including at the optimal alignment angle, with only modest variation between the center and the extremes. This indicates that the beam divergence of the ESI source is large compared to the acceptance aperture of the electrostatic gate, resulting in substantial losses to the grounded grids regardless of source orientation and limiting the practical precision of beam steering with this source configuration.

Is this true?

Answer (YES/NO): NO